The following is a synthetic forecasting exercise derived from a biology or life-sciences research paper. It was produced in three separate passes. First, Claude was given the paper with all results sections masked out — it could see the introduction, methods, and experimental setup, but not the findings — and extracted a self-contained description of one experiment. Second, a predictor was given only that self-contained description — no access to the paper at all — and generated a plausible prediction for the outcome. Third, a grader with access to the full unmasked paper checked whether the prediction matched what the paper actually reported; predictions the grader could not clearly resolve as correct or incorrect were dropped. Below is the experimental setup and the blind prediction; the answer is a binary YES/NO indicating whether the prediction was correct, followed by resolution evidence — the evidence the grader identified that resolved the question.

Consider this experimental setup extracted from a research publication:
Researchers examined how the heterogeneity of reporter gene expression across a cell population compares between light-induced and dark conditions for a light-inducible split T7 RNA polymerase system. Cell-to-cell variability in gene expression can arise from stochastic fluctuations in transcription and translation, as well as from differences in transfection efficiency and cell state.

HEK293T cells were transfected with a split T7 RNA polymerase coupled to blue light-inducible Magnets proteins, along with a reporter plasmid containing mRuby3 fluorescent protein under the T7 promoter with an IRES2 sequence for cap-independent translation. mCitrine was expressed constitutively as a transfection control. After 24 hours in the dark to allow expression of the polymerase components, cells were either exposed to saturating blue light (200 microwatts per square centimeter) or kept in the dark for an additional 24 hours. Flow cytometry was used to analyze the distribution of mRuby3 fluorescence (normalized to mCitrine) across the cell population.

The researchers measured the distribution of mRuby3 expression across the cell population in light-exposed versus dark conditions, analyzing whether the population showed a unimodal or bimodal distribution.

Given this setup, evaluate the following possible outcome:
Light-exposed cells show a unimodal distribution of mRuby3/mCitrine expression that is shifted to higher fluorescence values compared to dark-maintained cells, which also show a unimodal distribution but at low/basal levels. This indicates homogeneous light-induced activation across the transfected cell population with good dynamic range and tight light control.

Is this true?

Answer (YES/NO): NO